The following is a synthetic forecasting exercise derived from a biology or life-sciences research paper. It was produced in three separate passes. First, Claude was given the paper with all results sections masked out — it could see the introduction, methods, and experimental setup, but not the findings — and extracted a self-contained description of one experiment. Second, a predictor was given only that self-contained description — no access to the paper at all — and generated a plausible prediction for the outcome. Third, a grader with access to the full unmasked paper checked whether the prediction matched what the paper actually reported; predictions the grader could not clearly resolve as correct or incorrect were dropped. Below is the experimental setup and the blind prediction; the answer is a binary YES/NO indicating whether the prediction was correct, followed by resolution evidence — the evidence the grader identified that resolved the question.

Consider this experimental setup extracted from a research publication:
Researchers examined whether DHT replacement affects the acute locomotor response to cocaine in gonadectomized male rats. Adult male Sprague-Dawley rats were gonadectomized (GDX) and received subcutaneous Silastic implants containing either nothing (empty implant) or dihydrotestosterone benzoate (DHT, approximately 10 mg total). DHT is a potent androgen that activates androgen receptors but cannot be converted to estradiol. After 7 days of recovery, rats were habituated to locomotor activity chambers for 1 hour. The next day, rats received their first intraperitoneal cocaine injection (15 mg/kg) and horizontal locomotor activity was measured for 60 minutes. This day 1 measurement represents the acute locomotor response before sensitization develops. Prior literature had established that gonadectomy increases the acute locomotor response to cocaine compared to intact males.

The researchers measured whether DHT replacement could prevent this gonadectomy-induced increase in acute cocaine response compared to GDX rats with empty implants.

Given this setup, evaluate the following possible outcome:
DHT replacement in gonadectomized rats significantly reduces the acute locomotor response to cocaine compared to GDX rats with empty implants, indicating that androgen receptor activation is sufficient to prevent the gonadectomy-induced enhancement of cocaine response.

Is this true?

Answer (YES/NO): NO